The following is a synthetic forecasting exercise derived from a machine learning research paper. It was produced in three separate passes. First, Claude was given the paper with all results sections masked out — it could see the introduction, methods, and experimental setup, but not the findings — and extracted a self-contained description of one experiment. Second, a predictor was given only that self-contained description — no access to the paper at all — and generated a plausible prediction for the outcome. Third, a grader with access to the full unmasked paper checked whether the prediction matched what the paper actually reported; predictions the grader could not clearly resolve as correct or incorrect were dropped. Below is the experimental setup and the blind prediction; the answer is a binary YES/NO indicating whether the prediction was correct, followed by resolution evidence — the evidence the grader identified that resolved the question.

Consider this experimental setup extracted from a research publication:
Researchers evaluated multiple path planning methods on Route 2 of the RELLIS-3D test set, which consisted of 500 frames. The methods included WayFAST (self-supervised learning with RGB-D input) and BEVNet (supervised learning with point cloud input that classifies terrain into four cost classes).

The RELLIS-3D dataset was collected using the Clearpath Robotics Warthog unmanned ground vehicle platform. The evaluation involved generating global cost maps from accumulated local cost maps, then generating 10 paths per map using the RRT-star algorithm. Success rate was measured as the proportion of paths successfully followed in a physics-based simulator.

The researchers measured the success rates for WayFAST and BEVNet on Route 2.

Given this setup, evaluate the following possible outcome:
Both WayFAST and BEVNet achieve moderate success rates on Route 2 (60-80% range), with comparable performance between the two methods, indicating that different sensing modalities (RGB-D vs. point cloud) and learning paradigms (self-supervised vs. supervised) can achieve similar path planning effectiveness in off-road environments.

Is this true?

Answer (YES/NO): NO